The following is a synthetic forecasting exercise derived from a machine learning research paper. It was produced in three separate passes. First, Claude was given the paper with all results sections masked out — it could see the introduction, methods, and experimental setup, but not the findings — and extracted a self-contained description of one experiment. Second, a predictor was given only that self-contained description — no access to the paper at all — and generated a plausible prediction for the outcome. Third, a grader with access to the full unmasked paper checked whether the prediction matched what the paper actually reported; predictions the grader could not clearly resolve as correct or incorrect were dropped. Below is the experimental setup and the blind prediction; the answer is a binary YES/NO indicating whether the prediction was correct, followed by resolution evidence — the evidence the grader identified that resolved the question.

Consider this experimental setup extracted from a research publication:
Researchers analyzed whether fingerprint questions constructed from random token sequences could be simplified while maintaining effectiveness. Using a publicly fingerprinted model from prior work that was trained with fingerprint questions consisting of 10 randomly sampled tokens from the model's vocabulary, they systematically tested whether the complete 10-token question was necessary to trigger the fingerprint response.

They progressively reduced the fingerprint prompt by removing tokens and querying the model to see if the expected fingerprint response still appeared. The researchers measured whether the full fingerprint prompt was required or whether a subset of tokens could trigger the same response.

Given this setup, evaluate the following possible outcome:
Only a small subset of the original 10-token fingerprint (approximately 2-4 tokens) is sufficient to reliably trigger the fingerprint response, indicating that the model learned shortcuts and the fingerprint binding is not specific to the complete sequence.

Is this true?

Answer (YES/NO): YES